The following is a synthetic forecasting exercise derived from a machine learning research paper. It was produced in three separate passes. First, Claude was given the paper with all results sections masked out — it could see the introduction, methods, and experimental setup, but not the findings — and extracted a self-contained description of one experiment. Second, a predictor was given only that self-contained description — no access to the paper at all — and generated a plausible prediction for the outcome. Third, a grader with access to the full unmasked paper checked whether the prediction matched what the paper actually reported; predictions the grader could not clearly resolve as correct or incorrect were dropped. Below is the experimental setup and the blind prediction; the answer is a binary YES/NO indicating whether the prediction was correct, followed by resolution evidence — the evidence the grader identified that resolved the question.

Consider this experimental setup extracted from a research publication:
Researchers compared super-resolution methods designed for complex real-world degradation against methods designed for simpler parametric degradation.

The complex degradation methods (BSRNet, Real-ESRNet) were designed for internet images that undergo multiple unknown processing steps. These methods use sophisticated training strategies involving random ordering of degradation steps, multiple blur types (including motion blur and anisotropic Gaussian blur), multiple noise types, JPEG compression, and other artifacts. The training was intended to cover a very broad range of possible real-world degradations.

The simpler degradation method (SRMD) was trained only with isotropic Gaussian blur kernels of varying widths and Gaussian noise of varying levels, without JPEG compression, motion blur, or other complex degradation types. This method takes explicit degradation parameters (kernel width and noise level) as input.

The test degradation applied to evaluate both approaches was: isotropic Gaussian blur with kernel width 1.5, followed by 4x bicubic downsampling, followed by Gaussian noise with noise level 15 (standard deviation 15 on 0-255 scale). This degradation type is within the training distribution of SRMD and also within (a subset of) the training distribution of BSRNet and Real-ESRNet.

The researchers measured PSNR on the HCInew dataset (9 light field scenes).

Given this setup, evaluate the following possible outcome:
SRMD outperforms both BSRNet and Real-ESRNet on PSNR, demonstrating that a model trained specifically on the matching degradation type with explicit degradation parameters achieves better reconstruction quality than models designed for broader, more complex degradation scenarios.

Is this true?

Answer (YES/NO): YES